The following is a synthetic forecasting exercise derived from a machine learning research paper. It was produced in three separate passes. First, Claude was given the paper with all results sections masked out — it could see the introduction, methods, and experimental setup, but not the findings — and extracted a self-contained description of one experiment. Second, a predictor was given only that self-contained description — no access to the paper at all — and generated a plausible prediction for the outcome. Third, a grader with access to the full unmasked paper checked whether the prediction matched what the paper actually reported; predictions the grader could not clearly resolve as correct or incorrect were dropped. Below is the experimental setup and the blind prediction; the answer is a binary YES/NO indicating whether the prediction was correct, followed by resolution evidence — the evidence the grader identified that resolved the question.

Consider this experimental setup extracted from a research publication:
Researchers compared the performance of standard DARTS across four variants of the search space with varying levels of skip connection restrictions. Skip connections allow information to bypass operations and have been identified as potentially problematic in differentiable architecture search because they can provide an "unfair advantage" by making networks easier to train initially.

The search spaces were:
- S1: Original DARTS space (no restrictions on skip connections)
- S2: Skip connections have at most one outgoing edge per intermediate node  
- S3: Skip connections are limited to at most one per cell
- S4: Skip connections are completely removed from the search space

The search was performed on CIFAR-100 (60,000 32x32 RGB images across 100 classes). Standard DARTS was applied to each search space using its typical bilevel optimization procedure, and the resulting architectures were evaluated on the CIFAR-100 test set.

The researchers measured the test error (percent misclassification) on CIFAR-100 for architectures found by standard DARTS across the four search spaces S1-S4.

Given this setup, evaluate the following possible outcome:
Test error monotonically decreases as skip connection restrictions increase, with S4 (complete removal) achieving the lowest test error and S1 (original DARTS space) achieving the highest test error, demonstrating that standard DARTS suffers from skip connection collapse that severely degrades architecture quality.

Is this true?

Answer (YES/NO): NO